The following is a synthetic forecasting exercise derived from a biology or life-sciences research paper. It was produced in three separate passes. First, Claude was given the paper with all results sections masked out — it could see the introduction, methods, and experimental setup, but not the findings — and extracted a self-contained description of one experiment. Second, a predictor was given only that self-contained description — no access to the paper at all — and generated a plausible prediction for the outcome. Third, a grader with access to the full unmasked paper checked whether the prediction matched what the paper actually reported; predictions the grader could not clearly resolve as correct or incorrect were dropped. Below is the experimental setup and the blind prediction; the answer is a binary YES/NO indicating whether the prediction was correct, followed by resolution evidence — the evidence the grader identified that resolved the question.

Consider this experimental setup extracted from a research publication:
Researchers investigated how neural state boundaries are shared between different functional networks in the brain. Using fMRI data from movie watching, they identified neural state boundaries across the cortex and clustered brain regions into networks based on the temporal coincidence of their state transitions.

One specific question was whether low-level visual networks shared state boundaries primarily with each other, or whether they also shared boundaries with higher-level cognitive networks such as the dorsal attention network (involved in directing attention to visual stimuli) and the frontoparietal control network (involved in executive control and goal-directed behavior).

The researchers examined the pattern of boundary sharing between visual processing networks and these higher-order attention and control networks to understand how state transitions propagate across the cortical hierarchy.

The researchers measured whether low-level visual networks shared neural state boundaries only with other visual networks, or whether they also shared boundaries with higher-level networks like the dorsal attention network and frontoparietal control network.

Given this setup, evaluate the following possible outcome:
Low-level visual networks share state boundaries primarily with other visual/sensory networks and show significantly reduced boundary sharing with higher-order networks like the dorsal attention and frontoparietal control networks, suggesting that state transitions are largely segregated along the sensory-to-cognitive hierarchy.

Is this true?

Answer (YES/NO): NO